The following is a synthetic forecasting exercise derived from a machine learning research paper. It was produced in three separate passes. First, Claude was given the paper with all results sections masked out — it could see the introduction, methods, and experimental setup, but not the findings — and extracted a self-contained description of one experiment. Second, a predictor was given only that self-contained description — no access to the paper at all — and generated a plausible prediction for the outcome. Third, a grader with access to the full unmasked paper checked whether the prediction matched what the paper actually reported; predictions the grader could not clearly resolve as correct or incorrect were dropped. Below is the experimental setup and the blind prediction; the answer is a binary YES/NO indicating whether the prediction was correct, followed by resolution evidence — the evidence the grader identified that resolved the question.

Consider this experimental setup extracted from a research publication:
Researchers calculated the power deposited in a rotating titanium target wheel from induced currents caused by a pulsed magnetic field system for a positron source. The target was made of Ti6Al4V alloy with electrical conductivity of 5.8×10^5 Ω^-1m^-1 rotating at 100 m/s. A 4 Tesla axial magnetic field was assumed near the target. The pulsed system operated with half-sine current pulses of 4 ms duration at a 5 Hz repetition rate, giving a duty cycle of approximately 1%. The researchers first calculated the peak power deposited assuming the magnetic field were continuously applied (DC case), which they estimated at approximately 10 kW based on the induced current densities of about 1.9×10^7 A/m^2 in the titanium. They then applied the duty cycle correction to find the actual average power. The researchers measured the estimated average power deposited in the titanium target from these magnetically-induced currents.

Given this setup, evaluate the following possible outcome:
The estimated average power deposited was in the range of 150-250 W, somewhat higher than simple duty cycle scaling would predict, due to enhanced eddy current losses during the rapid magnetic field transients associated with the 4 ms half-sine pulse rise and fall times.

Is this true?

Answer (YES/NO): NO